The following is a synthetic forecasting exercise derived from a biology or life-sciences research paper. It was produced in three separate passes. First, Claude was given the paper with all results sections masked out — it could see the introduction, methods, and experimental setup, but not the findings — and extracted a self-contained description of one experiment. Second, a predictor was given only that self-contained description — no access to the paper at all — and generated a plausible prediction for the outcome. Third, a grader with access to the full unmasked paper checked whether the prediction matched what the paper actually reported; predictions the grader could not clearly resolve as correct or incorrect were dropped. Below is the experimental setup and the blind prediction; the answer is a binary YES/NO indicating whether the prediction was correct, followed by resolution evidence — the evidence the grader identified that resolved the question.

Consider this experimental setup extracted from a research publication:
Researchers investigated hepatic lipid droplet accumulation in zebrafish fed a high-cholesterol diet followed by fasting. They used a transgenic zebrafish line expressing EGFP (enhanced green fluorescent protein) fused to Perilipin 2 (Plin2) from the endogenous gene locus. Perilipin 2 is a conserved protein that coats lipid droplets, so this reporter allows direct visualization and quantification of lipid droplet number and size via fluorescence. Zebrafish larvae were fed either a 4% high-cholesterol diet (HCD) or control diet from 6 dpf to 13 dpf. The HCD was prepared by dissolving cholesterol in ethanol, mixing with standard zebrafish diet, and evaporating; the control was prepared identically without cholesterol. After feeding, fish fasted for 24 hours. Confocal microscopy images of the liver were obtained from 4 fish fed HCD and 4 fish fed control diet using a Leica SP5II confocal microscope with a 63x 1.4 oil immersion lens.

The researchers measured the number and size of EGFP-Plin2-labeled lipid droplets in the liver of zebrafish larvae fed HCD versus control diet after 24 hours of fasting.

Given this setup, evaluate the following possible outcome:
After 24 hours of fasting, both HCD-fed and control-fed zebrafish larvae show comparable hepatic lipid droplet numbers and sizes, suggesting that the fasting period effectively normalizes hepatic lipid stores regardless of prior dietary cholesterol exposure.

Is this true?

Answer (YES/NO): NO